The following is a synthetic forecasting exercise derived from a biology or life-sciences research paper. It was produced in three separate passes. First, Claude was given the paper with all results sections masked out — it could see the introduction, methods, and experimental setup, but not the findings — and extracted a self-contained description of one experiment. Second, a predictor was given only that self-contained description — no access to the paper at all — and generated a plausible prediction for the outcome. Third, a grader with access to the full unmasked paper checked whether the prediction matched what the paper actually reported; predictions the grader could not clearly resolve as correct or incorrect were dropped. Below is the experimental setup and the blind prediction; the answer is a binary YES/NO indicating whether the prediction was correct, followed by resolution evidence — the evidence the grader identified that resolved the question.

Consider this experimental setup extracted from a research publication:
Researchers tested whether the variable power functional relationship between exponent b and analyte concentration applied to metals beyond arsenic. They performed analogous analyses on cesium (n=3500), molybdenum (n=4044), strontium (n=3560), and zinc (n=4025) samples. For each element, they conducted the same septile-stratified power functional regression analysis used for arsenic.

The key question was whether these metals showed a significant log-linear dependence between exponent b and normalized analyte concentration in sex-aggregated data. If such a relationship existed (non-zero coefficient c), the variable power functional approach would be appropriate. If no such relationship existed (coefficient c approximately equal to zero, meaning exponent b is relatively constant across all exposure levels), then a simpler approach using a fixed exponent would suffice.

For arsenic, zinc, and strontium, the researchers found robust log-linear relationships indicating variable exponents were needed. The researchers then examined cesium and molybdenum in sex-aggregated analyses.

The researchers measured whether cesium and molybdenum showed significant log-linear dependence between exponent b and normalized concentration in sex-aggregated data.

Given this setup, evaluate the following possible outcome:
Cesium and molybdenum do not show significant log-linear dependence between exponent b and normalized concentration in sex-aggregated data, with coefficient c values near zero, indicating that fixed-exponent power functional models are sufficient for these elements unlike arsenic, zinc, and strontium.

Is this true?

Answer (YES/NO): YES